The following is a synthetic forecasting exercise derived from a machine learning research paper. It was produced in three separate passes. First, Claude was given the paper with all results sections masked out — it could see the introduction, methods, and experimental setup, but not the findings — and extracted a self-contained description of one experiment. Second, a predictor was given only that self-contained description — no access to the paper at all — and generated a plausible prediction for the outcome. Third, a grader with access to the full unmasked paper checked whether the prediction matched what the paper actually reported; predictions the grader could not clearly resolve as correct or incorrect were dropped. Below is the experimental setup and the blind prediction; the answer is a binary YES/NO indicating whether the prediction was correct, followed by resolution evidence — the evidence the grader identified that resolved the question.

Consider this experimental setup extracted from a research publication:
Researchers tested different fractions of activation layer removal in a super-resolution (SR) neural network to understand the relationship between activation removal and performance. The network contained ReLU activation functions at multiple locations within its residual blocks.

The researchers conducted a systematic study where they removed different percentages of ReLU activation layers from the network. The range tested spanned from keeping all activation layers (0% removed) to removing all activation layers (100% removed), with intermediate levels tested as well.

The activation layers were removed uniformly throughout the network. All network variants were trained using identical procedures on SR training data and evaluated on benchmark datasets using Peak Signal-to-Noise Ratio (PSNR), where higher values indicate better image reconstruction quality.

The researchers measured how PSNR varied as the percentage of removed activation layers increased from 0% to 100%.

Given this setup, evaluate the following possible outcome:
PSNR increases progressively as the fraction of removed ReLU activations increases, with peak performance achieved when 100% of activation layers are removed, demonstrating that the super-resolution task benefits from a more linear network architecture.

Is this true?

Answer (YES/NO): NO